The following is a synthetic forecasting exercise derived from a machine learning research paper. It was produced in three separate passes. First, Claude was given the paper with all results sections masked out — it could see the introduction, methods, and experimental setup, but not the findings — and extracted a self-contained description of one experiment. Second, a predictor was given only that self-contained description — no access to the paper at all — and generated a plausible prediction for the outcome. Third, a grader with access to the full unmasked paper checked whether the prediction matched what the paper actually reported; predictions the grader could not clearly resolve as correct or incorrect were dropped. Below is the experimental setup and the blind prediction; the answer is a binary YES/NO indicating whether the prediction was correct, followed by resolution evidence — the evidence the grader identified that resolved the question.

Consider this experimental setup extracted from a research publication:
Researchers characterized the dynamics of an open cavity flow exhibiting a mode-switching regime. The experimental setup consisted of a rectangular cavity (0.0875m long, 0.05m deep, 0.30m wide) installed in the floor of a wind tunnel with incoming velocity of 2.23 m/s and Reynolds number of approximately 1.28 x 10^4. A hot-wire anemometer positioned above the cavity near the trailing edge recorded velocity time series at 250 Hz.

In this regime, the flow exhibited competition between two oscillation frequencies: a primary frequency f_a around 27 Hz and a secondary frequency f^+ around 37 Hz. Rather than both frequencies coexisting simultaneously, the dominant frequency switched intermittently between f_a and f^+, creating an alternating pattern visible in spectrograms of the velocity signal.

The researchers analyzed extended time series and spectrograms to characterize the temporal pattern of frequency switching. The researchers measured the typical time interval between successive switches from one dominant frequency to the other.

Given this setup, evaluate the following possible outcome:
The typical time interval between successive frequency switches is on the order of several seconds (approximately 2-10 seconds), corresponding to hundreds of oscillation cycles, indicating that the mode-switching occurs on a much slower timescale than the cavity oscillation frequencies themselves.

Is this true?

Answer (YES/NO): NO